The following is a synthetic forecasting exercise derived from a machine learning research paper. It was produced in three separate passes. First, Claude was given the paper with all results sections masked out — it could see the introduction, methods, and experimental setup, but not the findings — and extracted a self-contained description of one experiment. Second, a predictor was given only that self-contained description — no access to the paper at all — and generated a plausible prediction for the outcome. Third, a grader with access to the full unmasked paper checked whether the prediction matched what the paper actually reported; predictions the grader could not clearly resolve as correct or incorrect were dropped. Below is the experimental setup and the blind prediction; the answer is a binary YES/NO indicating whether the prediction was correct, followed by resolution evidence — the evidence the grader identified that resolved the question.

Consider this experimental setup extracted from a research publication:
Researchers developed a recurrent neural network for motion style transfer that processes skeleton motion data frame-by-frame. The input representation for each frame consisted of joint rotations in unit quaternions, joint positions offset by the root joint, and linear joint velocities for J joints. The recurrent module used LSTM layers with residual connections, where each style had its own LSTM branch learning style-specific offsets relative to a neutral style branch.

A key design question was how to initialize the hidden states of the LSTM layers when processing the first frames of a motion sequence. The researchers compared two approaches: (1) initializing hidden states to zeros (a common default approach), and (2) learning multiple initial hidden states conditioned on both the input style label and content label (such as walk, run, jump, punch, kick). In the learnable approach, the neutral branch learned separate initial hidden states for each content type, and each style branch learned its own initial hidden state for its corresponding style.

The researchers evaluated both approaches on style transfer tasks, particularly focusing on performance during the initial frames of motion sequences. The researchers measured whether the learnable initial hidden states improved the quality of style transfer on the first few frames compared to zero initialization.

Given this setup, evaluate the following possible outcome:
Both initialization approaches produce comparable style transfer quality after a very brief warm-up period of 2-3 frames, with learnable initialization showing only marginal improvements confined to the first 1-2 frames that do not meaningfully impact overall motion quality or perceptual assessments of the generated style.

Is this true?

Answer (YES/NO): NO